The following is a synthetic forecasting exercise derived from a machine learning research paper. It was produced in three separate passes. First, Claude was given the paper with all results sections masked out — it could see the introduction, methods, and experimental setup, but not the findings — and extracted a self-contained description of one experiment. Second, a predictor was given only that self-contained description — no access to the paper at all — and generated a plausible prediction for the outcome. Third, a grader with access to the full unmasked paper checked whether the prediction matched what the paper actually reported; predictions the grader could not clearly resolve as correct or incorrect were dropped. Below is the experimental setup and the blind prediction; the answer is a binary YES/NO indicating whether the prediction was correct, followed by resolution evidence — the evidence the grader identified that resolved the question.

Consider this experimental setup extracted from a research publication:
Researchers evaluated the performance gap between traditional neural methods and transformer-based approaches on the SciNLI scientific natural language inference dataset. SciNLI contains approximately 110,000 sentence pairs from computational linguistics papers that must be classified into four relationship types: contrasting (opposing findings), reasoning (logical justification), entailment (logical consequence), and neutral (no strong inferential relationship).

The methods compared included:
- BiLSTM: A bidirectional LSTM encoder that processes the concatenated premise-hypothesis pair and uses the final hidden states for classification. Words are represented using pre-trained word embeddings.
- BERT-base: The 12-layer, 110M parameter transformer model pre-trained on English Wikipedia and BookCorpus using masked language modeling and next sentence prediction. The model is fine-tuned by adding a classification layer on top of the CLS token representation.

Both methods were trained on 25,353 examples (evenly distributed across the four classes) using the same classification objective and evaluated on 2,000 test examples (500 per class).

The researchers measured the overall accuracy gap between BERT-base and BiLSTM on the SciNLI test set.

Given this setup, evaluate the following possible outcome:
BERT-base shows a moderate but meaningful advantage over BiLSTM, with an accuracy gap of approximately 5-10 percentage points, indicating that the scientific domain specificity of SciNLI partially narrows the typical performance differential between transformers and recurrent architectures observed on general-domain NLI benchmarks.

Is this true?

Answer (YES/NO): NO